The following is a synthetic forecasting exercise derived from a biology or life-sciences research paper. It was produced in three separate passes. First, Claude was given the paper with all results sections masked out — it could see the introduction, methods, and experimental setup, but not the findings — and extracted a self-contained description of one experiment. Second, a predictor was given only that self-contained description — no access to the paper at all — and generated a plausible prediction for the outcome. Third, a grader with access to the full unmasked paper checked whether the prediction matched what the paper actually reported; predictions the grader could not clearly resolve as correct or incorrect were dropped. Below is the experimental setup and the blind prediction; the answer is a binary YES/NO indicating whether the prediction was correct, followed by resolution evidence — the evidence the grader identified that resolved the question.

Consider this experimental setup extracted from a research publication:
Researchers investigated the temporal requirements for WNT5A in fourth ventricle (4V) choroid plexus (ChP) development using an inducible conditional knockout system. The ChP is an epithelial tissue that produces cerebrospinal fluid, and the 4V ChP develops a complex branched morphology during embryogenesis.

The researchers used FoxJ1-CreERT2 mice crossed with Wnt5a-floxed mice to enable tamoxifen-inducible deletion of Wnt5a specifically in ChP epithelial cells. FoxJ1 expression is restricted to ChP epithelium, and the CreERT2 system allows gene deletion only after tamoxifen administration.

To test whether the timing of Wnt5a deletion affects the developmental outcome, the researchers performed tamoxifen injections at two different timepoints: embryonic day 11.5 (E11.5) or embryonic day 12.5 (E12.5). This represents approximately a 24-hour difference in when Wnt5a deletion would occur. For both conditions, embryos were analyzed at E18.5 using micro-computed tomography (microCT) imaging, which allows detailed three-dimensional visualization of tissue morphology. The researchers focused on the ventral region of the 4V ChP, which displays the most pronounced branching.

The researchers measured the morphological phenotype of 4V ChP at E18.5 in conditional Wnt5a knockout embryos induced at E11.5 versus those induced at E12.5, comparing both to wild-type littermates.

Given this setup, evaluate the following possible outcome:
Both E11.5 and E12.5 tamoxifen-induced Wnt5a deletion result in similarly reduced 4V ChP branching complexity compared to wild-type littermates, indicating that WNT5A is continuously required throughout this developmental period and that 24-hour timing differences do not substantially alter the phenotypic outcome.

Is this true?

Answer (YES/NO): NO